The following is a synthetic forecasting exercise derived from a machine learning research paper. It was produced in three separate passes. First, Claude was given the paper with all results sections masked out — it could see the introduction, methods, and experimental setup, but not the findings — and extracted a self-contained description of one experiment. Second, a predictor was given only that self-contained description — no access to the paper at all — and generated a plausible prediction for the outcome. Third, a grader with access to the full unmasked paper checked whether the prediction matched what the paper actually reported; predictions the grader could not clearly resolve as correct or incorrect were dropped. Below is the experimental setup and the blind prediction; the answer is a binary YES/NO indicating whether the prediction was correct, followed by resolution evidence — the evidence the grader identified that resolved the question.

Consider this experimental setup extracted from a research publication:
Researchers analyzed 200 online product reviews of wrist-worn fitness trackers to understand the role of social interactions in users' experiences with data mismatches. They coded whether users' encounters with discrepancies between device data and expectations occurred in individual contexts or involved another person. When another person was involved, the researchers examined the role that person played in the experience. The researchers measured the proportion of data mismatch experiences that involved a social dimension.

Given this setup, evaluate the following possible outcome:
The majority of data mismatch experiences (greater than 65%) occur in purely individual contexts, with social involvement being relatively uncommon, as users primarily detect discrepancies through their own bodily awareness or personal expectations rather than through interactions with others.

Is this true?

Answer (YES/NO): YES